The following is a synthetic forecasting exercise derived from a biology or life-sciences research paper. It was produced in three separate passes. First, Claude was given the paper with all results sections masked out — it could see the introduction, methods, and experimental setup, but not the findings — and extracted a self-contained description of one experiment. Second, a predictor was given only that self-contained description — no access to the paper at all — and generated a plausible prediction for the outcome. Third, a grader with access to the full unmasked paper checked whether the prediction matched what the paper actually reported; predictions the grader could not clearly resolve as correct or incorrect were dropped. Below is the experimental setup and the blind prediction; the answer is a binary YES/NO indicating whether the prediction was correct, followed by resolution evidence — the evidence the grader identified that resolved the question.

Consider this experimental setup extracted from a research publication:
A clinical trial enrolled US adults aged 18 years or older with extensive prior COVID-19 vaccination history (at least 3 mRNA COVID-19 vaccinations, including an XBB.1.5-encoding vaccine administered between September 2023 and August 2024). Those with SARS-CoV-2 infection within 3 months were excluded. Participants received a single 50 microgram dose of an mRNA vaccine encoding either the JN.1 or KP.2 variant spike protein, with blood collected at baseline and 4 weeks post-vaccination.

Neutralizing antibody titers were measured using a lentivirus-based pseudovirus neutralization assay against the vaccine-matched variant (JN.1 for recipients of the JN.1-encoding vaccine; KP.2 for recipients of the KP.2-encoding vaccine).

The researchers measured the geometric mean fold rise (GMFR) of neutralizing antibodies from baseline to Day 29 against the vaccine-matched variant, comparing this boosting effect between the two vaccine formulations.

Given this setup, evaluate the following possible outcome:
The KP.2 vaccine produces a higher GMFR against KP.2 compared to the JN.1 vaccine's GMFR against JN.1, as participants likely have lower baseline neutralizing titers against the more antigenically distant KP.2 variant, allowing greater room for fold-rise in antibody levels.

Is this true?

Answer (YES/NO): NO